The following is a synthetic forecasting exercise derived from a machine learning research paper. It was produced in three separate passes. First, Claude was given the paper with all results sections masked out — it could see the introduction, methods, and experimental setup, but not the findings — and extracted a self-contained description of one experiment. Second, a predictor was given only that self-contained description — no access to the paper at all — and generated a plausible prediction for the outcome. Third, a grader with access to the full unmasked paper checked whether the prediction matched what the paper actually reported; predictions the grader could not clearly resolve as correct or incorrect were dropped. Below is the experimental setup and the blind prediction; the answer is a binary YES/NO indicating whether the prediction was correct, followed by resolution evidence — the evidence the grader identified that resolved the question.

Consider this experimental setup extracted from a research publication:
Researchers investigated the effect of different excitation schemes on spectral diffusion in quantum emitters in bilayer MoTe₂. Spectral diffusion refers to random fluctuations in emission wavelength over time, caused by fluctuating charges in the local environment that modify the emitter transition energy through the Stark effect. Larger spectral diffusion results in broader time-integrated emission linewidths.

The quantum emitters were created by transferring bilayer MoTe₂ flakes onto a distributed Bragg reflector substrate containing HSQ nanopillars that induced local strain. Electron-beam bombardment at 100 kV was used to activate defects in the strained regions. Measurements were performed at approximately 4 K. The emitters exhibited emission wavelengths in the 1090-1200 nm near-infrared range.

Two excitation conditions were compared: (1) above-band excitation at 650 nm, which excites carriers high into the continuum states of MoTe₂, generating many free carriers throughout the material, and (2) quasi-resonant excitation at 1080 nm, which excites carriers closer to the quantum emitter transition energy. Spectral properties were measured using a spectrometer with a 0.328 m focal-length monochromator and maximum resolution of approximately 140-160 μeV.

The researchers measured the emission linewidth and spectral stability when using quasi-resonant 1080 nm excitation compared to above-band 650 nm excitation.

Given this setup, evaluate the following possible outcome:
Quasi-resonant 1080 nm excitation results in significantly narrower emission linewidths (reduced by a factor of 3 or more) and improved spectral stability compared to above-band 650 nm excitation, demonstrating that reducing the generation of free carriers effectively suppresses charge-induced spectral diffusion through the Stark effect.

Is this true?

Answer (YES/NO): NO